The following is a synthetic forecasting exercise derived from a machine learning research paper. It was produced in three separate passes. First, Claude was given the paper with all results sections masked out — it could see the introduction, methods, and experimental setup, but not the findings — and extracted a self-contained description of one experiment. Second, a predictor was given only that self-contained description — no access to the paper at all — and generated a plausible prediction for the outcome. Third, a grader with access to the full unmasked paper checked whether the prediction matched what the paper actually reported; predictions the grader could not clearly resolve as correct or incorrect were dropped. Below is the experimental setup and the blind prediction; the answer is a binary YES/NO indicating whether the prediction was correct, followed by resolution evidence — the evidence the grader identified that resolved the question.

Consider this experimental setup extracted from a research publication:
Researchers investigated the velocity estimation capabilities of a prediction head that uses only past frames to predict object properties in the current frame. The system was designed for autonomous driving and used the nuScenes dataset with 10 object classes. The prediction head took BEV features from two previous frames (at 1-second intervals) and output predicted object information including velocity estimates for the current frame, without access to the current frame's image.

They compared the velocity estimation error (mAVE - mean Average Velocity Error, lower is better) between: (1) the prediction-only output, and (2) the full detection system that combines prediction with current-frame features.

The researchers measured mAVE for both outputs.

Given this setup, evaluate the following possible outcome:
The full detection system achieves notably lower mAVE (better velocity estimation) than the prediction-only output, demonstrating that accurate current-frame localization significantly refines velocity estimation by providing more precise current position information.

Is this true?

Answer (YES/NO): NO